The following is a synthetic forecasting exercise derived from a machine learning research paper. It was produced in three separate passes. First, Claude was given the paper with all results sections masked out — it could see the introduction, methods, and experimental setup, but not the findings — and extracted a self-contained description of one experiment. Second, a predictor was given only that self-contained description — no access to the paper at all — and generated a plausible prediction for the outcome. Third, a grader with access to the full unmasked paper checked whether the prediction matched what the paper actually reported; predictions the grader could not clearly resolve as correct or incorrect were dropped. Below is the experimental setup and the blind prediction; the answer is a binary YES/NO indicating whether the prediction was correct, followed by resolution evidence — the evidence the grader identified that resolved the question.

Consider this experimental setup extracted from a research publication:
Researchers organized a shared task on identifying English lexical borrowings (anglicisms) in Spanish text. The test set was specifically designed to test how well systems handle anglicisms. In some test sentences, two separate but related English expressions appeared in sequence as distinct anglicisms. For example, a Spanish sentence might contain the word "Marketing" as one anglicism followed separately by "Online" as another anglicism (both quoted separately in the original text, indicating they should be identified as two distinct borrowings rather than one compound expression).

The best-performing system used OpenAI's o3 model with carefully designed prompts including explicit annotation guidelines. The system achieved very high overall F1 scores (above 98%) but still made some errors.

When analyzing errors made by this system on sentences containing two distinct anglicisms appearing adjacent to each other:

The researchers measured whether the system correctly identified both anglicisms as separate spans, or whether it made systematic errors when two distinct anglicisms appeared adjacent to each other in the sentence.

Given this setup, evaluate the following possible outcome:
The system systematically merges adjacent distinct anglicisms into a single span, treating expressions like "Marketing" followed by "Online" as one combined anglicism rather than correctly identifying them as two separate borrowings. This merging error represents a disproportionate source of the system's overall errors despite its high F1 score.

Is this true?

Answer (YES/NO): NO